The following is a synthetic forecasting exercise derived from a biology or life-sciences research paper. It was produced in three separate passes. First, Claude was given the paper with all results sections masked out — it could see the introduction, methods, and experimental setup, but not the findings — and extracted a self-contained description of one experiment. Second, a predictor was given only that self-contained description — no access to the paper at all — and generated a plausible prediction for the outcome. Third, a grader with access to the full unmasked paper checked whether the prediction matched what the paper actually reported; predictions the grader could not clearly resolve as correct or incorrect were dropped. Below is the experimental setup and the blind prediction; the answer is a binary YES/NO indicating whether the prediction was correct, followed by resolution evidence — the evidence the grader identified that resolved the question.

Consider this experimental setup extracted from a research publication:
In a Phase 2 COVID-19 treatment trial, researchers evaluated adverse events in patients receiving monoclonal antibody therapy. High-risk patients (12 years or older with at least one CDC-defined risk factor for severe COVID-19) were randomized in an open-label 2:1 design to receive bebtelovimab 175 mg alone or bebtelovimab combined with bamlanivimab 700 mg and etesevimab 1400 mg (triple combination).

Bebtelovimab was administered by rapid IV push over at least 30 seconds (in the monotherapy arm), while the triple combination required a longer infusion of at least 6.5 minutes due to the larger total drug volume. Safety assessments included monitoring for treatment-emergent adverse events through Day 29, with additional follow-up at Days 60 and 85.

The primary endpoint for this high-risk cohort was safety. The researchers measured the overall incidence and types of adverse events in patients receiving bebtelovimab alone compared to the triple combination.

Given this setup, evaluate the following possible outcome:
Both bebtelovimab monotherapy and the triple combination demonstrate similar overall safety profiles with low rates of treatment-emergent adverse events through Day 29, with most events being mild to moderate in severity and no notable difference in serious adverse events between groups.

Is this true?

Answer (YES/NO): YES